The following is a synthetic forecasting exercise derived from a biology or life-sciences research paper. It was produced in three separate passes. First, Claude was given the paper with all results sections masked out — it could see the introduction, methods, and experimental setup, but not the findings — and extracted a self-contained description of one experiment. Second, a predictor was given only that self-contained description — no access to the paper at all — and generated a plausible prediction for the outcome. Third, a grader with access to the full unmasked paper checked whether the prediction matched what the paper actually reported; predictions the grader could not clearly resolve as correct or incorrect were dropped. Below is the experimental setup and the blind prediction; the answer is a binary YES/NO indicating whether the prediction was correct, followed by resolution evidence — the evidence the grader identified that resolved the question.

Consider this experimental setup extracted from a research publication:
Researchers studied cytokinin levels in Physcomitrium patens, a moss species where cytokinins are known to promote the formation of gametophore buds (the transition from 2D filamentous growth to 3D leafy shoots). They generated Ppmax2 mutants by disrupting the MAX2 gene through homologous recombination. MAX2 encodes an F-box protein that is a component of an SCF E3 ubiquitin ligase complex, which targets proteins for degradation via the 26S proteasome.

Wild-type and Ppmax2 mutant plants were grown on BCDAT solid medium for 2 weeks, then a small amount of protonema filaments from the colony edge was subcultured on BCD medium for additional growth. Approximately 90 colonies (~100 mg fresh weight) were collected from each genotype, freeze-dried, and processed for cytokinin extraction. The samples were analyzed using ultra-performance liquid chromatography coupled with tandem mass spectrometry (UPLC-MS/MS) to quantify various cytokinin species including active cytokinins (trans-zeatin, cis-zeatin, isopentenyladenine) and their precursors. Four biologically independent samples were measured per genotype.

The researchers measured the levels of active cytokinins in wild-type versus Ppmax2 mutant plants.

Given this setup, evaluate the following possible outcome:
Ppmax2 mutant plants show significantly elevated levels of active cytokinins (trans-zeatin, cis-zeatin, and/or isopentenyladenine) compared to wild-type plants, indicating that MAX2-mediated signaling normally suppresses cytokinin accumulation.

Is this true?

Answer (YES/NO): YES